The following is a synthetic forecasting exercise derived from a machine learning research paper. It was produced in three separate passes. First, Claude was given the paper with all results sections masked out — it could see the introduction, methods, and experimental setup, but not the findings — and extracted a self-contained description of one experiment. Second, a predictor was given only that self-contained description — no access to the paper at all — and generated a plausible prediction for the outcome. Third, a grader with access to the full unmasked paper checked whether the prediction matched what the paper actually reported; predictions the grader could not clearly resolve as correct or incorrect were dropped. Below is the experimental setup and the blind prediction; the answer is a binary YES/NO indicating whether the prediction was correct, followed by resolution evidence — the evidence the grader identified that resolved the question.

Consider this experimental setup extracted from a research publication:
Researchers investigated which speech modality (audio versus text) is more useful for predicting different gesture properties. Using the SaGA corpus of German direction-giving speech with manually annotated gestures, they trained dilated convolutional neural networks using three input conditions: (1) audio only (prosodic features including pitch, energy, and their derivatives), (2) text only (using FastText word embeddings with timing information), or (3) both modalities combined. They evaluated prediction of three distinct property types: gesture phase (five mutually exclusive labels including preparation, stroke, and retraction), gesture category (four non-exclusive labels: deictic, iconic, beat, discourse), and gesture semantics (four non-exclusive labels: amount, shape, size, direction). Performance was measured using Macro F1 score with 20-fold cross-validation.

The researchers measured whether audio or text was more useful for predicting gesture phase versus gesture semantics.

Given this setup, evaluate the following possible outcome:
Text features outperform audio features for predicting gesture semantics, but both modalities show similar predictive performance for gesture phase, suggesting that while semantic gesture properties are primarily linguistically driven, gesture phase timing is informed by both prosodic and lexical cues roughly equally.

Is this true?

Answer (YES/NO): NO